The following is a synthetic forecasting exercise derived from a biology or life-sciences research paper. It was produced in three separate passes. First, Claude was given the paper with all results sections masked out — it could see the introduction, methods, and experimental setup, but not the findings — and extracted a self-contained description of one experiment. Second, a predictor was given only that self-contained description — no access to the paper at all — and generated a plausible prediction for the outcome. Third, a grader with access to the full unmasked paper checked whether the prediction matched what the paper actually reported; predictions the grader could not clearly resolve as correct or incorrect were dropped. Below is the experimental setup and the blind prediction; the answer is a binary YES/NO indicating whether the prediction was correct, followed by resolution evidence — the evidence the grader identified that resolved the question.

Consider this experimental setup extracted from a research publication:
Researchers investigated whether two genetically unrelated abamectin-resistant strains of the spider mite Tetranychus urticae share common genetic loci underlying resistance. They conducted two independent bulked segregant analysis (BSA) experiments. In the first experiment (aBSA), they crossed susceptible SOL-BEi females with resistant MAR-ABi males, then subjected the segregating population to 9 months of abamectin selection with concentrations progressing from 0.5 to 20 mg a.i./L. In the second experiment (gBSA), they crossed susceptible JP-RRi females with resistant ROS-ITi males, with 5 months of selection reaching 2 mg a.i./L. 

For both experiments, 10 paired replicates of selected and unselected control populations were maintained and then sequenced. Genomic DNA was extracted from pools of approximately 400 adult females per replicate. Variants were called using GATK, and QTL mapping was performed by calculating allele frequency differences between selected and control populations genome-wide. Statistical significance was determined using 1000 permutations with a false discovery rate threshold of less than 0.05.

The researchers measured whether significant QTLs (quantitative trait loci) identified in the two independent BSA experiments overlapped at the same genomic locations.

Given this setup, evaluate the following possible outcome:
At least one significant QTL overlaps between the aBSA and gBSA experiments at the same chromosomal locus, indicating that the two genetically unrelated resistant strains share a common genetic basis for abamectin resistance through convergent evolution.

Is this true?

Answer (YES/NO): YES